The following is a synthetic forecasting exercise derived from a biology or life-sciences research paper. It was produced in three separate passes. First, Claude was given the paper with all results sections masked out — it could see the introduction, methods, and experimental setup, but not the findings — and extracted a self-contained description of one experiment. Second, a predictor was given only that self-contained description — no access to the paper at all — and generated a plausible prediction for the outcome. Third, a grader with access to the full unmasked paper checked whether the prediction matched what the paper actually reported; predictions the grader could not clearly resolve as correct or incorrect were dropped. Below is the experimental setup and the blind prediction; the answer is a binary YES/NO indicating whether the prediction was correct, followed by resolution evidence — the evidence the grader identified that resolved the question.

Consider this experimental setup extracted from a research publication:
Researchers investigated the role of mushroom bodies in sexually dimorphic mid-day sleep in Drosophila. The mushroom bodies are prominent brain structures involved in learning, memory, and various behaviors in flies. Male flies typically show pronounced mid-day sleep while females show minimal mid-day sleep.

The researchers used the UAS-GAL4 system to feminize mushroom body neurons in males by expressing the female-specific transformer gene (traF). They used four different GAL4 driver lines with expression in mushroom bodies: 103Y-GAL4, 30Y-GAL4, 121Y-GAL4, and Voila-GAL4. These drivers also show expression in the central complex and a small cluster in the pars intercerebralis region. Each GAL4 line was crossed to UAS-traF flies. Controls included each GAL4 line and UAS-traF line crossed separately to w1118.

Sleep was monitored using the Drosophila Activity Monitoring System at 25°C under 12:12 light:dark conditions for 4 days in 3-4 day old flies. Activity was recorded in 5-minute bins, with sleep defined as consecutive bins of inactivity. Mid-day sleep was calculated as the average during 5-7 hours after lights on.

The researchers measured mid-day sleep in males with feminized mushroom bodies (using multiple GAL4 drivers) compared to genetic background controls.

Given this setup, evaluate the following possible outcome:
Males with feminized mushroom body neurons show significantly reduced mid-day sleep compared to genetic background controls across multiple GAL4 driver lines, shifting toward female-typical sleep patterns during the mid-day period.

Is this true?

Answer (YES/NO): YES